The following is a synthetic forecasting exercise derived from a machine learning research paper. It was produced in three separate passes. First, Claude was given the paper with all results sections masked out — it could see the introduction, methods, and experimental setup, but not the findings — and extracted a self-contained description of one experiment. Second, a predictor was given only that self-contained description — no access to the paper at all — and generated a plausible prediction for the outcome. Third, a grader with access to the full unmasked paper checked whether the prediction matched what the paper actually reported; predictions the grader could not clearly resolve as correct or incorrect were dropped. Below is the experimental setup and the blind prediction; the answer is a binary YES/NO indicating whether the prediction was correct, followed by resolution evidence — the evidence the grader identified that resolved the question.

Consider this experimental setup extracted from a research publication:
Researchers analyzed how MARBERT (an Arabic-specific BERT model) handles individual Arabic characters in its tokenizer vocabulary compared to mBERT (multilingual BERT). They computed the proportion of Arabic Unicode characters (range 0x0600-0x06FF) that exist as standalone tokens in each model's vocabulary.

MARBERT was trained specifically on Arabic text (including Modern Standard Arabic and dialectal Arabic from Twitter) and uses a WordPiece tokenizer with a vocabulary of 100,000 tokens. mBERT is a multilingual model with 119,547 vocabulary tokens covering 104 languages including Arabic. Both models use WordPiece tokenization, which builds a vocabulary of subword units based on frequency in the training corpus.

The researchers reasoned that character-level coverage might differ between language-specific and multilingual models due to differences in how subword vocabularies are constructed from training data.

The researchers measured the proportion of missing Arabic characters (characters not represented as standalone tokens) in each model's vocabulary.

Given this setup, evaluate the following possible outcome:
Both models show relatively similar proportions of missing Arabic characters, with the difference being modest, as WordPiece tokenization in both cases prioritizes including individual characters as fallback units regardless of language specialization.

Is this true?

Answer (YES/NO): NO